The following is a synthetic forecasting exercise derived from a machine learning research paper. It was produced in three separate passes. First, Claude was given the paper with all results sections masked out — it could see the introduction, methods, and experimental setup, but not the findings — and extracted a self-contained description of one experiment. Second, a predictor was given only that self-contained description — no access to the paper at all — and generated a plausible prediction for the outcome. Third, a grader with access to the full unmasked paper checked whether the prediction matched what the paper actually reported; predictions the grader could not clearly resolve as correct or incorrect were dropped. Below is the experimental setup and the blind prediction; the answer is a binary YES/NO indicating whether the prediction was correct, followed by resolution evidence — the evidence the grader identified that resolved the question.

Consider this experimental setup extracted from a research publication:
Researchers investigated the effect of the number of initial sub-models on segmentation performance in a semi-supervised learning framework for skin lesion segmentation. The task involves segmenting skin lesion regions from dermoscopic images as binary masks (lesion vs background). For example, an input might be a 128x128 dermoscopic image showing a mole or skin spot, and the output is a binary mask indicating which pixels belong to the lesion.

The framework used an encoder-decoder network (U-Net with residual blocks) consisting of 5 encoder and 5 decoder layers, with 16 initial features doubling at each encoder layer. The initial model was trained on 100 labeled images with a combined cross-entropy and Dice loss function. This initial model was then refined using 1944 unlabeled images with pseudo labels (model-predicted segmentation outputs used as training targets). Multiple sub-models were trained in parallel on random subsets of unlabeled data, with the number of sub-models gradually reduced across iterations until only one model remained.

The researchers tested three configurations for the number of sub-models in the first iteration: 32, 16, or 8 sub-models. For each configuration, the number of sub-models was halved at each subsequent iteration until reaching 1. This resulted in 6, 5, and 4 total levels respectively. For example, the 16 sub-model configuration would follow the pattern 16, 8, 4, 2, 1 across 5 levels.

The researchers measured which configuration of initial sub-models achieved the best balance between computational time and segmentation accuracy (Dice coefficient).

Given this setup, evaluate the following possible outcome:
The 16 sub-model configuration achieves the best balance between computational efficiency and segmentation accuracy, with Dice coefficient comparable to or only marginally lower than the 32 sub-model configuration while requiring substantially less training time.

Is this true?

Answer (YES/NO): NO